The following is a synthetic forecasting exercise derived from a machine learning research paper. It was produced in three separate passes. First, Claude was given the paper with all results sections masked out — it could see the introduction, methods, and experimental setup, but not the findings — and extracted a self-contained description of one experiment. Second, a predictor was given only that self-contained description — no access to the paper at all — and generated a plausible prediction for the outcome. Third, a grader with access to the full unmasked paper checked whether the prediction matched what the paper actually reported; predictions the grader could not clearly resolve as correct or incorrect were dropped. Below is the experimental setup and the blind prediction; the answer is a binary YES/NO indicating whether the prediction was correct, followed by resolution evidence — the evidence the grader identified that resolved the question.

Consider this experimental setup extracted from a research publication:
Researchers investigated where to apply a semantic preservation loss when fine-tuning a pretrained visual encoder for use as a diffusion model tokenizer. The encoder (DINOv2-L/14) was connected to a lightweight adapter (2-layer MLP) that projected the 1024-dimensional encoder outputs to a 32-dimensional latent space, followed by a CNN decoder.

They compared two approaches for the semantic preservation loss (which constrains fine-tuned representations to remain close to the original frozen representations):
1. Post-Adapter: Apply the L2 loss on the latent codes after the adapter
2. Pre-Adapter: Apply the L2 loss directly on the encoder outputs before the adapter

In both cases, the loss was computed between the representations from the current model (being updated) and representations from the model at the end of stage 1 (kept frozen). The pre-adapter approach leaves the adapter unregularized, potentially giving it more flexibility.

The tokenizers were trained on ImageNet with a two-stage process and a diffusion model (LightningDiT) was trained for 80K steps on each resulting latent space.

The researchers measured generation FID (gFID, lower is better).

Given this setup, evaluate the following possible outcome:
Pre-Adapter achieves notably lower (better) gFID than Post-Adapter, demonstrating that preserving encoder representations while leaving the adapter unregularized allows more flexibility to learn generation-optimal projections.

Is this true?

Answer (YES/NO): NO